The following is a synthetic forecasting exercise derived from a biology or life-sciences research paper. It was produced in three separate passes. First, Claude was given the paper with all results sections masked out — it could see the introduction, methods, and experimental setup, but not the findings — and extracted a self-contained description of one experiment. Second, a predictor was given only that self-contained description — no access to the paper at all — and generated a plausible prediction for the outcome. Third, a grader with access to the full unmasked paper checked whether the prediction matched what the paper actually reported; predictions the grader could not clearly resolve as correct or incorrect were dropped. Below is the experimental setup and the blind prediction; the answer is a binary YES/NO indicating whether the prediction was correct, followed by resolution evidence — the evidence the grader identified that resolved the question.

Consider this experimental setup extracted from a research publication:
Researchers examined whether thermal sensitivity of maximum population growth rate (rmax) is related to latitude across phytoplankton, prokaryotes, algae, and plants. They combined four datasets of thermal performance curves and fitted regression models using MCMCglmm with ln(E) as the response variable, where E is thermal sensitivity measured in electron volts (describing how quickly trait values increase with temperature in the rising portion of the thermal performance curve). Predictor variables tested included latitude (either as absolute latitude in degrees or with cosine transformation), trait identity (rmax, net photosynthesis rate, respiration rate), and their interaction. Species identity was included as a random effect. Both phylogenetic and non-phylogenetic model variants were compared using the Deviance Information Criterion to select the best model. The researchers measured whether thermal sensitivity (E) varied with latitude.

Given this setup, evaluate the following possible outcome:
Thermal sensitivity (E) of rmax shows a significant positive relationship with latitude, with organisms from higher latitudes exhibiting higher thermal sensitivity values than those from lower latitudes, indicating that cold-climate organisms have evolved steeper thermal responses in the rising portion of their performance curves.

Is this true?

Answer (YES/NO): NO